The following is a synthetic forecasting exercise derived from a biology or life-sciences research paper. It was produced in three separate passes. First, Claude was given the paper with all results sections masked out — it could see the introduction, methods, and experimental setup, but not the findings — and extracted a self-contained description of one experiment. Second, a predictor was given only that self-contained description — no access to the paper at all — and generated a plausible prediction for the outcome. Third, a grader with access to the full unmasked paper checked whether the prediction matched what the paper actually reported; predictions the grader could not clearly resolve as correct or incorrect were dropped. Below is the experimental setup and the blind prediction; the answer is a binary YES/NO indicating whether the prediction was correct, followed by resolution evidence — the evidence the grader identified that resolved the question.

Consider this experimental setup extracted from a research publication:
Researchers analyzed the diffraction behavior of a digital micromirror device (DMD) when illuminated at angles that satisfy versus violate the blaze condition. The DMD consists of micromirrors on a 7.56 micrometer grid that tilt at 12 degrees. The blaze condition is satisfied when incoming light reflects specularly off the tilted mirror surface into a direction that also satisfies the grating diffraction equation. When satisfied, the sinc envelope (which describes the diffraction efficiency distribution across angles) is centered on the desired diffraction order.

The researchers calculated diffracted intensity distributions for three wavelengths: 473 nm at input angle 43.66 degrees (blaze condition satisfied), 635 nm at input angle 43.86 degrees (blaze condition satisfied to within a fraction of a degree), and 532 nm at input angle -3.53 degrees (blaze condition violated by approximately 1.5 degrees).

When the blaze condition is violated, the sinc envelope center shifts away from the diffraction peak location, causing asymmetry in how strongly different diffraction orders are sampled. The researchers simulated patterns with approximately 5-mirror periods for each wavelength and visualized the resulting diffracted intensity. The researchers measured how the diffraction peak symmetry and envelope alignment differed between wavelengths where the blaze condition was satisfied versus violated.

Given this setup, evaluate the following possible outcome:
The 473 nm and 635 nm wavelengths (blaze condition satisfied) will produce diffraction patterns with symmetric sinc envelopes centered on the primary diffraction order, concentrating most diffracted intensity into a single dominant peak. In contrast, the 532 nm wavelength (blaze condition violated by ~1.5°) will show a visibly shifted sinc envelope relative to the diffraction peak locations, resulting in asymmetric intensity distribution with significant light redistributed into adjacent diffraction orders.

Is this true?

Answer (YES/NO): YES